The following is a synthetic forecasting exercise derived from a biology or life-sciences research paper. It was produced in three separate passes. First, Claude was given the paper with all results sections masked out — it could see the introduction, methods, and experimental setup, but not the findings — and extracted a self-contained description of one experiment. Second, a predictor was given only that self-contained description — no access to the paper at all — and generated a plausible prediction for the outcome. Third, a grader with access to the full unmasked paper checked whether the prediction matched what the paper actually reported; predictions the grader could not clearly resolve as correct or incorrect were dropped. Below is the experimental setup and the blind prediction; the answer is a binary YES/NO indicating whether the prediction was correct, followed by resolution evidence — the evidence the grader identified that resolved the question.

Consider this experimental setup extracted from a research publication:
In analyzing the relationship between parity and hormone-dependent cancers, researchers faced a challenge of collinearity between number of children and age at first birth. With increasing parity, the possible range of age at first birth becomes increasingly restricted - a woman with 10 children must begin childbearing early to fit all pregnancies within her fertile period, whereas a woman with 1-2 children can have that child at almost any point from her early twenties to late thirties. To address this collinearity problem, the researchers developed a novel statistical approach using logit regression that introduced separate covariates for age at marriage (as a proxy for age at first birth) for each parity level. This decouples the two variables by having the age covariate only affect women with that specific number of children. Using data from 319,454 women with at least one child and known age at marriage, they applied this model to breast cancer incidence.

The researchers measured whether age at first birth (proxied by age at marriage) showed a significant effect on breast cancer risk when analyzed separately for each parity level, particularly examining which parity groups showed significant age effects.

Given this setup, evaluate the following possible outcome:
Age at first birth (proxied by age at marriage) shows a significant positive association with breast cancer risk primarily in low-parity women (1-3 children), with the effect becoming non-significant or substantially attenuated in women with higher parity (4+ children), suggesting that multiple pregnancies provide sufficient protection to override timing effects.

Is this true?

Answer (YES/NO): NO